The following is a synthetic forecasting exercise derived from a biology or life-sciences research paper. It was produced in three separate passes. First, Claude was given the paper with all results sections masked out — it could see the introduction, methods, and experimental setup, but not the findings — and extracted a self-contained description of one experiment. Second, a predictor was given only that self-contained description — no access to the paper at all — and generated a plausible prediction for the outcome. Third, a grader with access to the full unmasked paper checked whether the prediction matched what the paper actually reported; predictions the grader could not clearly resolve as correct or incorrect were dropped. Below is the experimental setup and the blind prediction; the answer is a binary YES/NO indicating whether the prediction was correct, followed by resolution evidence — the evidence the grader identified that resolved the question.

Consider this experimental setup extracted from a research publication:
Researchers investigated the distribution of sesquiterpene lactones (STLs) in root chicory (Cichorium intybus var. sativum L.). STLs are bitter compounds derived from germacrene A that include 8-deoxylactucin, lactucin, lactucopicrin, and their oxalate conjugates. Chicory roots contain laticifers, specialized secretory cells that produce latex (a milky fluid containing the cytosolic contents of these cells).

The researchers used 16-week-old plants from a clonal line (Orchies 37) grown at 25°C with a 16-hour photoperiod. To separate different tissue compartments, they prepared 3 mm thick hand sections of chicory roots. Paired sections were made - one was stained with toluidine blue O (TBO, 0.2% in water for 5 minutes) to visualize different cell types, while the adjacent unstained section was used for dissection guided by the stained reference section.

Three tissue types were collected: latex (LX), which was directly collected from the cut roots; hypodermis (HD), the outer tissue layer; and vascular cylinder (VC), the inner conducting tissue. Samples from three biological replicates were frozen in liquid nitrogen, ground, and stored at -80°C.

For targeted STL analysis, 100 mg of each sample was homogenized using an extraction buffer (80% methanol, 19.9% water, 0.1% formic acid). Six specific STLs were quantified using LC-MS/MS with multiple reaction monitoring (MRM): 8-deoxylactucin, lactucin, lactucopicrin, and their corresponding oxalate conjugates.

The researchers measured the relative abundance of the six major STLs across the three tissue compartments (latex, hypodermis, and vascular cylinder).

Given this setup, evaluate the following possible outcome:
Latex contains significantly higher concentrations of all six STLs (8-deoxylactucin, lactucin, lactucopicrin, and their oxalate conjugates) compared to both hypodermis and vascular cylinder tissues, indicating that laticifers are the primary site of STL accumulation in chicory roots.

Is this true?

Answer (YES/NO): YES